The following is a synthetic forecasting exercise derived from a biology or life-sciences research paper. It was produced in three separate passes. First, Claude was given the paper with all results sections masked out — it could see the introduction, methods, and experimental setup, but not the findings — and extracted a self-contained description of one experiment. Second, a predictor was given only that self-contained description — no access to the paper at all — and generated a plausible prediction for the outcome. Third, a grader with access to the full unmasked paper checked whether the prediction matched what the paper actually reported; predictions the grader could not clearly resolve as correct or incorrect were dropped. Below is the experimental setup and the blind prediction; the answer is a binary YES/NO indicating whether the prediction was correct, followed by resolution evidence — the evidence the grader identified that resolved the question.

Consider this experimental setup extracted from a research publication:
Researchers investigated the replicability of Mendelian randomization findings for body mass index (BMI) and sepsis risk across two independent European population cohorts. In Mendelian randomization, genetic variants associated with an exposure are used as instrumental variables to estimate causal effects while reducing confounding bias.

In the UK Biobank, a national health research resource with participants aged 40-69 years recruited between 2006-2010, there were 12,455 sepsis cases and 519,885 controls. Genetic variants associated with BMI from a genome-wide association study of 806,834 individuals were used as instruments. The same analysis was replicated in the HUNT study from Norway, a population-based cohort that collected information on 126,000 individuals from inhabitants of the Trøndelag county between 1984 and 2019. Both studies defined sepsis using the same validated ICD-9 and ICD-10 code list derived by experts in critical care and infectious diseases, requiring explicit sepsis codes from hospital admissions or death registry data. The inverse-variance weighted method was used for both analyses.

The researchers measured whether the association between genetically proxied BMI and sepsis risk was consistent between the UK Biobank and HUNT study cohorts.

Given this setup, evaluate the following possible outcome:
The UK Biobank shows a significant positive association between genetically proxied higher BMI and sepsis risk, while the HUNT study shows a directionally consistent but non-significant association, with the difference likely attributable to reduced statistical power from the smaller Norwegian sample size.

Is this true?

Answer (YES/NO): NO